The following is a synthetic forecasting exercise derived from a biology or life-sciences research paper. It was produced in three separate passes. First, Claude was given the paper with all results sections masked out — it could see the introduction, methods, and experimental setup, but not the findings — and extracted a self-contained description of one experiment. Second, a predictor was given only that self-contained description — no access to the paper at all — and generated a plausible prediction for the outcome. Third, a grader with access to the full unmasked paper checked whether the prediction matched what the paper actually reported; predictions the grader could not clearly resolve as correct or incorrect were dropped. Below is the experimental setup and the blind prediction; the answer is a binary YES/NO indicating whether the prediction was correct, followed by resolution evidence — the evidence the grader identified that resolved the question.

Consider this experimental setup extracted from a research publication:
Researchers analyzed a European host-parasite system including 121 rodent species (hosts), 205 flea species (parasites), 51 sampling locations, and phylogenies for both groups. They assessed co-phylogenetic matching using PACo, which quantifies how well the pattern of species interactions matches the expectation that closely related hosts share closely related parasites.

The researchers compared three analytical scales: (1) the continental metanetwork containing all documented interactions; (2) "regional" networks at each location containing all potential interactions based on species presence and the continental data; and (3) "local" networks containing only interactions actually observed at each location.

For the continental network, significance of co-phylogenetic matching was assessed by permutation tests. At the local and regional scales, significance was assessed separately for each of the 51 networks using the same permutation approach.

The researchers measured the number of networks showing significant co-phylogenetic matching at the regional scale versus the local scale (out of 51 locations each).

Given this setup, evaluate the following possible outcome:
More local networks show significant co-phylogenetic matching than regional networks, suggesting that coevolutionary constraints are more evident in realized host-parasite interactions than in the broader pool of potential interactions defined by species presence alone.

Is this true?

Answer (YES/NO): NO